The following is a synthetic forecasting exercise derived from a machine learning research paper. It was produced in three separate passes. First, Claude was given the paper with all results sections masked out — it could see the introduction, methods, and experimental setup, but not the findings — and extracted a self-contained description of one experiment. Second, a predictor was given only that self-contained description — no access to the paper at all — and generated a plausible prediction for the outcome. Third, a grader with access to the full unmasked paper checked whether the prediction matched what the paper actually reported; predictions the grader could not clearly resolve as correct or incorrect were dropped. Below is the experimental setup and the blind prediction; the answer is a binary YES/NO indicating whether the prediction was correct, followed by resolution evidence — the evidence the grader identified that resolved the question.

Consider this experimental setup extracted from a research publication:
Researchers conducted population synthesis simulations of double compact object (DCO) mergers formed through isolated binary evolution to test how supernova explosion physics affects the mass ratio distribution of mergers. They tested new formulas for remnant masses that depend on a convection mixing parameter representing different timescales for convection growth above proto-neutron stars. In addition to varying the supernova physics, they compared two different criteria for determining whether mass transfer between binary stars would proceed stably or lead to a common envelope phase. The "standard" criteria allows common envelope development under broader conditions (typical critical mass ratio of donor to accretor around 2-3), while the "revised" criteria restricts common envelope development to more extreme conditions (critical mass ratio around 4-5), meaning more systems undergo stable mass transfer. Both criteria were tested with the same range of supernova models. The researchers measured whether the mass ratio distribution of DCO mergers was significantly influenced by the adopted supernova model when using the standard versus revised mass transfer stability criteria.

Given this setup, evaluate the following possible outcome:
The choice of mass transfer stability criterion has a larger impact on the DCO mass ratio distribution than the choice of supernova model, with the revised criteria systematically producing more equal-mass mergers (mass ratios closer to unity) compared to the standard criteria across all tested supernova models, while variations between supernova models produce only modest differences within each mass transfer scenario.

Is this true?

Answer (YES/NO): NO